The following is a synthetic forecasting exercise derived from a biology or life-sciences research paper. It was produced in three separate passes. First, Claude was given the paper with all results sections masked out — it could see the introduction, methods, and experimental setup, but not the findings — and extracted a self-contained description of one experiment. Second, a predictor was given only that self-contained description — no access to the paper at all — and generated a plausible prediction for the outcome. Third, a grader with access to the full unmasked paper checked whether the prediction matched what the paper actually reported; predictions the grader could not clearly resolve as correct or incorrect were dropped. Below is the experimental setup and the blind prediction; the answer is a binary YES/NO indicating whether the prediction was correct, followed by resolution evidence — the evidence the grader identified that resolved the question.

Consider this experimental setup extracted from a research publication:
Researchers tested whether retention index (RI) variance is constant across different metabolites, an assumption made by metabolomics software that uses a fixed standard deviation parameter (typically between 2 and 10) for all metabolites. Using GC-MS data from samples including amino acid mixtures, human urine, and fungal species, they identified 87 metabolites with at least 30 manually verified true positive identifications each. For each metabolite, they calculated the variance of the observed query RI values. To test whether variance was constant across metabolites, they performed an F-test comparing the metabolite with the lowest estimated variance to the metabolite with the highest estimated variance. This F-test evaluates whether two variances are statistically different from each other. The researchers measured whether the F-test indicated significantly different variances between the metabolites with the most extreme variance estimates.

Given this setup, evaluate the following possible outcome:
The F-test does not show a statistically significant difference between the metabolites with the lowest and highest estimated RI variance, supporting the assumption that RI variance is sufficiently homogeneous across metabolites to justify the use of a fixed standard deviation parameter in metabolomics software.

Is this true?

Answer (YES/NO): NO